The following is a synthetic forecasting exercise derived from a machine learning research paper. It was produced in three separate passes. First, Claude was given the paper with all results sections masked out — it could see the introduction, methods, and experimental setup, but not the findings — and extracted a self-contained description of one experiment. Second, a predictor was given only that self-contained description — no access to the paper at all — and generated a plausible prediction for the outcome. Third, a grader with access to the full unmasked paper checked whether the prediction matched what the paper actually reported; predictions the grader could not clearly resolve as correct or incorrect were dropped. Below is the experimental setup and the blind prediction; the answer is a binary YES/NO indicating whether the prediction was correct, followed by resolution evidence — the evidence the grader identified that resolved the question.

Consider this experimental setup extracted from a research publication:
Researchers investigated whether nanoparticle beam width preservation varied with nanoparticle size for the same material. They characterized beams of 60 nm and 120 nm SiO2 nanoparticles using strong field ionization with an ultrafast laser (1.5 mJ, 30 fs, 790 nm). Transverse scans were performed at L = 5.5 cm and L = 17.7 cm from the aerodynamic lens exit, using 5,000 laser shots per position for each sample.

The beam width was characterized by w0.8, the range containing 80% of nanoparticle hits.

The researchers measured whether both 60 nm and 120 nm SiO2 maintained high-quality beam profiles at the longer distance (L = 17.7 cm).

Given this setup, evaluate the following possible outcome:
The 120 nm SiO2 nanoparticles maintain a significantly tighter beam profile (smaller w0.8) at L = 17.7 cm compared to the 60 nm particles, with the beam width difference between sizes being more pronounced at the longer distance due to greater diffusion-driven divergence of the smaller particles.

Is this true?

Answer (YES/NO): NO